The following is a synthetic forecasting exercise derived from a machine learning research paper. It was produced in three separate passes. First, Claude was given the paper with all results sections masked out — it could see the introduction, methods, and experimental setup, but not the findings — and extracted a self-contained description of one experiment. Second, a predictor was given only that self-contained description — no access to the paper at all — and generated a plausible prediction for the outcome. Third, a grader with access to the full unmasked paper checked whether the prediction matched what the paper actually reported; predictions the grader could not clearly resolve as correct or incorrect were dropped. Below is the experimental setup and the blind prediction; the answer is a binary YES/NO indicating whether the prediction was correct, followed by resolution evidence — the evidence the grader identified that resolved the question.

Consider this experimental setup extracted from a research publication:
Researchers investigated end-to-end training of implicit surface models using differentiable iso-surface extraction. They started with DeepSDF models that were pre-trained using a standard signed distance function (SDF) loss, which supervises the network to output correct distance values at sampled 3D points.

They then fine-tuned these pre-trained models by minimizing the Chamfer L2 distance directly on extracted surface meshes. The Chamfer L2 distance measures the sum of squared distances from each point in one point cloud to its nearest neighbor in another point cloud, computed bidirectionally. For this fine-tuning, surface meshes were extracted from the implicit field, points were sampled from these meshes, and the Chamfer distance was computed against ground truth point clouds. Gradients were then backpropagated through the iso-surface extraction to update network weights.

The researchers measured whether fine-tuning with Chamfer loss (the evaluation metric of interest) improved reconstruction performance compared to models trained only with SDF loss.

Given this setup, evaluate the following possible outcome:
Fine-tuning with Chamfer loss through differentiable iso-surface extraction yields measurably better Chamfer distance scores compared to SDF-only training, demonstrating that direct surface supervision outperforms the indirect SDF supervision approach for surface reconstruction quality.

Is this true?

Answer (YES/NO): YES